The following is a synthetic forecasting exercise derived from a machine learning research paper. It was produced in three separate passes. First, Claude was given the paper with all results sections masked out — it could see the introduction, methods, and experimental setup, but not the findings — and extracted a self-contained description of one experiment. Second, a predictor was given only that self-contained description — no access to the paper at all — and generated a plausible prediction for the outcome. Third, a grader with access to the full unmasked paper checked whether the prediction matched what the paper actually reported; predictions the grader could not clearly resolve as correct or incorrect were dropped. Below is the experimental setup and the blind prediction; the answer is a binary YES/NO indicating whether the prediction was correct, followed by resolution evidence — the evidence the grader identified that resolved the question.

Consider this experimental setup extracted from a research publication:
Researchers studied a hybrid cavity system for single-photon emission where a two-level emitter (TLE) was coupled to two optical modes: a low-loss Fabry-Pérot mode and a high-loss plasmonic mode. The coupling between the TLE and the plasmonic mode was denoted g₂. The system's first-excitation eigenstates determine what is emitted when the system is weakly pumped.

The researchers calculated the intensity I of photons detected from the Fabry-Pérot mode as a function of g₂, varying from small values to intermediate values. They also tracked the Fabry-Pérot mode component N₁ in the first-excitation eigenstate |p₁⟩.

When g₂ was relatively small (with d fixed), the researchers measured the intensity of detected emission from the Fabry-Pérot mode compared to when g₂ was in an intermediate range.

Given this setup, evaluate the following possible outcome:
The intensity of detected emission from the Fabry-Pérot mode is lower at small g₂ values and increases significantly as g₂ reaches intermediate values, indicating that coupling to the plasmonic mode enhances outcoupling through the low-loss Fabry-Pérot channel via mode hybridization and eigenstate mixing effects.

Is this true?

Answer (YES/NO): YES